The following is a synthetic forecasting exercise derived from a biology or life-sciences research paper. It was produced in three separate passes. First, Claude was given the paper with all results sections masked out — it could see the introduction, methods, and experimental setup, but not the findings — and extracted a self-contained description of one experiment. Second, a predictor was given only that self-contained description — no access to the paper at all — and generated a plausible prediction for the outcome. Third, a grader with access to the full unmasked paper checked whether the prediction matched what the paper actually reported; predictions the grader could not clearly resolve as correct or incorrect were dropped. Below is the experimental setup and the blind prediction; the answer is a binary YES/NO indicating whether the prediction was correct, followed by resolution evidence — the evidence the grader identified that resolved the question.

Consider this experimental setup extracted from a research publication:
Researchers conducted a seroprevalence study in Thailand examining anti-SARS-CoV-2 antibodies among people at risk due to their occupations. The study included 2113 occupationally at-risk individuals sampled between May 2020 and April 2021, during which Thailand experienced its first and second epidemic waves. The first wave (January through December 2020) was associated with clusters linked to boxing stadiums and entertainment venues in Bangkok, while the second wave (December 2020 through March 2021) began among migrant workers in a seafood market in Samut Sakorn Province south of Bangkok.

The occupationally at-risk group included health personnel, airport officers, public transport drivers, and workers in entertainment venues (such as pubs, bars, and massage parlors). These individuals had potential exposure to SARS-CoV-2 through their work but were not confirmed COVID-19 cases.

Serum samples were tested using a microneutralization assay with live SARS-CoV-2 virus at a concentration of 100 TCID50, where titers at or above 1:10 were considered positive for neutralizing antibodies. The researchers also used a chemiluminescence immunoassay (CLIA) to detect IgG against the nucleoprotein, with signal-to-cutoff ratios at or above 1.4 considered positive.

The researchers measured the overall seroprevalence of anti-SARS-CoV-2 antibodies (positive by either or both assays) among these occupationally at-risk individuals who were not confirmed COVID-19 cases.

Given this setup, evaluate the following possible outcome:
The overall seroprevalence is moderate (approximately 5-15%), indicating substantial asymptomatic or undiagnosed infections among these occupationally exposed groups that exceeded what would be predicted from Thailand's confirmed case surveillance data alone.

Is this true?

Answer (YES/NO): NO